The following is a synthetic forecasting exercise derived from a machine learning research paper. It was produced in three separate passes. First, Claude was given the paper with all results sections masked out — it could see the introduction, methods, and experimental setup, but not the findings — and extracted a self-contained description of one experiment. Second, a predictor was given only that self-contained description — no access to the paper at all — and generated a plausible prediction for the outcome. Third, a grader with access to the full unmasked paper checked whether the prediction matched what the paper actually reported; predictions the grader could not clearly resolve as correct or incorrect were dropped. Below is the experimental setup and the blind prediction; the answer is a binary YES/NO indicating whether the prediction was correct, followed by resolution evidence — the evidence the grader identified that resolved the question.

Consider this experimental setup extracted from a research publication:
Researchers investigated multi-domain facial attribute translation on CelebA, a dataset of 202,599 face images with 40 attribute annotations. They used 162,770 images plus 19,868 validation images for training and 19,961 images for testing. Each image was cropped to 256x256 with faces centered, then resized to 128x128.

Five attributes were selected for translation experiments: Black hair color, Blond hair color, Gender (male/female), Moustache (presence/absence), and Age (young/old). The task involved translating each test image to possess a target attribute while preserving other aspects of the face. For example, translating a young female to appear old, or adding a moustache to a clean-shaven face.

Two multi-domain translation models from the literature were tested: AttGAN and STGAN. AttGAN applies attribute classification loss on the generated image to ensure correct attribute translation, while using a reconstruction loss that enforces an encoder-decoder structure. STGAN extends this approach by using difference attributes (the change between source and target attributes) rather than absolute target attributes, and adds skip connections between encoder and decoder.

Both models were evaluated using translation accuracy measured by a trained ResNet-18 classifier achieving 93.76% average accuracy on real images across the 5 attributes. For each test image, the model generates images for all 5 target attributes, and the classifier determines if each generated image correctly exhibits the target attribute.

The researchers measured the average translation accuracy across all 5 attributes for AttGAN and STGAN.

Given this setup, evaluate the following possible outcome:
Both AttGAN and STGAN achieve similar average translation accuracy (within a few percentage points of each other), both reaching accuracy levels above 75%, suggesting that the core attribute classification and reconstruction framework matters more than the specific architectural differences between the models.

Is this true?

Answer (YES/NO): NO